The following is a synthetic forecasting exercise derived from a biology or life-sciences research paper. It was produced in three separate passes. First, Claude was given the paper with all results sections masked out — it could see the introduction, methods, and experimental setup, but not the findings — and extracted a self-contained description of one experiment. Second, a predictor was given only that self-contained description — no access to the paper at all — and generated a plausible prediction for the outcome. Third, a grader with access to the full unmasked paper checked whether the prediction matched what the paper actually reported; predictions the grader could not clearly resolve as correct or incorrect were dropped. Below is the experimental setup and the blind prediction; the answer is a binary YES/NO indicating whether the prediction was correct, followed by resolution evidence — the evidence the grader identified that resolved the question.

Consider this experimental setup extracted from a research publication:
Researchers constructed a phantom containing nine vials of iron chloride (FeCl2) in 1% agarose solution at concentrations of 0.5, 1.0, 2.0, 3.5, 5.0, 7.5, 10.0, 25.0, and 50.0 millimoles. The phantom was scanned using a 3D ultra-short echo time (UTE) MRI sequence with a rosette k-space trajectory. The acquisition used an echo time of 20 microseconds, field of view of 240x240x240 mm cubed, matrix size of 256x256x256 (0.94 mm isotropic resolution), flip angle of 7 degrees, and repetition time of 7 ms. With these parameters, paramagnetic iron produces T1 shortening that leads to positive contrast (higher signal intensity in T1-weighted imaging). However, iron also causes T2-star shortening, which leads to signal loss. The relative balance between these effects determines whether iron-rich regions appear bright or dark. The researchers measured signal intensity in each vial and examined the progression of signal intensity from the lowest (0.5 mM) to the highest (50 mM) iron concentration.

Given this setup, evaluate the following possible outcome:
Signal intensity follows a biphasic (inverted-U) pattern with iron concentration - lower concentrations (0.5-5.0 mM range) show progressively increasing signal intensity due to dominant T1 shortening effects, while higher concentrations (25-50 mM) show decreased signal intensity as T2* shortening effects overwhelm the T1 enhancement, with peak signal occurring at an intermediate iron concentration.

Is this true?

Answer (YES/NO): NO